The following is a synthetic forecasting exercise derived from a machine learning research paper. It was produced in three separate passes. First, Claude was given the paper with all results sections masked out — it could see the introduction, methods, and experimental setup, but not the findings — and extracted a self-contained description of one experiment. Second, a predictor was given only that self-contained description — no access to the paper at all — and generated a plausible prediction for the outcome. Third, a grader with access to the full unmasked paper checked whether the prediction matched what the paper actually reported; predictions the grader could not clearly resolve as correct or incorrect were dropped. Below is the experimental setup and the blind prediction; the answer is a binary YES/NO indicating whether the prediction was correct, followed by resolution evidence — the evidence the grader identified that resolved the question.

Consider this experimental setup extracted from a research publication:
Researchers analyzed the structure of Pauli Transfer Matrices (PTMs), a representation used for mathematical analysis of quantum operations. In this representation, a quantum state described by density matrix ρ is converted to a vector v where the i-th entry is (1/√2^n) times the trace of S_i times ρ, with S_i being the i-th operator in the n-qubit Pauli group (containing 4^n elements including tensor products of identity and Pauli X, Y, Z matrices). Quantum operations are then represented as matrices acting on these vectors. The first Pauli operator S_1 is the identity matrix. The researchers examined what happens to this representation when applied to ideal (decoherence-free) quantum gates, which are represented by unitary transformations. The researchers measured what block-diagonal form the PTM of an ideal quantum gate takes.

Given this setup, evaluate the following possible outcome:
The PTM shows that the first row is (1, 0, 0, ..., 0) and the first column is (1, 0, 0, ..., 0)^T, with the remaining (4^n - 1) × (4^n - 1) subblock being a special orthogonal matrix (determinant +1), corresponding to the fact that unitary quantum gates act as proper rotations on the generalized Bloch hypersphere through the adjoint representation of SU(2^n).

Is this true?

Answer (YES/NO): NO